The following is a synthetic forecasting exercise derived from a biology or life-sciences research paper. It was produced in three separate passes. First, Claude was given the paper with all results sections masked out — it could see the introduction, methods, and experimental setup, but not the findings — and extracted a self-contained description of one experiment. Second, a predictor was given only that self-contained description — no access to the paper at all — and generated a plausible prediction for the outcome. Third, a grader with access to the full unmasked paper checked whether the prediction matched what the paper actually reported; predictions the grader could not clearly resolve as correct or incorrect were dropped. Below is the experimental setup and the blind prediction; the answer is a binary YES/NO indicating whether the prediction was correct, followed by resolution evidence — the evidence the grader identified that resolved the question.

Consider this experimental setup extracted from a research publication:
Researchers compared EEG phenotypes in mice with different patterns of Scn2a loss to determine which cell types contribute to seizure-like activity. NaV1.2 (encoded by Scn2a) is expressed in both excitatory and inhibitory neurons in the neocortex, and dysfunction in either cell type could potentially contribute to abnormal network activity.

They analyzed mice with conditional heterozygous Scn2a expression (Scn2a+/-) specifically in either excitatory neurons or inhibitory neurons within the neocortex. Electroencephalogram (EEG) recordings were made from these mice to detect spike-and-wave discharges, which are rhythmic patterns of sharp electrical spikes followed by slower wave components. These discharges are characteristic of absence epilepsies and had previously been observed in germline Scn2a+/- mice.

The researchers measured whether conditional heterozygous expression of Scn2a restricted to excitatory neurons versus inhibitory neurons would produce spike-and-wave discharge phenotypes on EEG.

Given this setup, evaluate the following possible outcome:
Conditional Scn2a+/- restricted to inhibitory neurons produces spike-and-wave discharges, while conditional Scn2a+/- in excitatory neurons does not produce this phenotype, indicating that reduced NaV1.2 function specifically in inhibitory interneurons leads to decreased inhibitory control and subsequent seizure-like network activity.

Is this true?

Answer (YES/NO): NO